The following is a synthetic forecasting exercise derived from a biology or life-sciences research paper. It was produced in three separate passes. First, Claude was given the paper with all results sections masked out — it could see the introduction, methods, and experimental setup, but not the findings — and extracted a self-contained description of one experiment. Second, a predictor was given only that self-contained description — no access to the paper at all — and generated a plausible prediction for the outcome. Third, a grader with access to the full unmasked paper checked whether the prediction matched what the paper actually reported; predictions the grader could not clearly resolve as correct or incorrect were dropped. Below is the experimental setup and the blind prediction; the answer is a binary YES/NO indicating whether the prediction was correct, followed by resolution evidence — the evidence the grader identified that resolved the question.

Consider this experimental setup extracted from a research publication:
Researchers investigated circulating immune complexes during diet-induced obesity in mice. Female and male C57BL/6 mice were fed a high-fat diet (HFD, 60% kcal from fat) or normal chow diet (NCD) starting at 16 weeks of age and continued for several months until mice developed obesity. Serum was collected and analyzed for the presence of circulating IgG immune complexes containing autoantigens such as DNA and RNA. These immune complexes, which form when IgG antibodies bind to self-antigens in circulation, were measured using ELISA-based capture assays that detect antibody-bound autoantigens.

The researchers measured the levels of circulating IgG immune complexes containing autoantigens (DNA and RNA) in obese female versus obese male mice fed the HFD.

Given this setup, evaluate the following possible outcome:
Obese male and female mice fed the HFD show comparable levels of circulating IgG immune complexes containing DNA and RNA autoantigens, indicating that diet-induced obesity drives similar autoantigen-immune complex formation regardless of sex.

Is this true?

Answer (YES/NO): NO